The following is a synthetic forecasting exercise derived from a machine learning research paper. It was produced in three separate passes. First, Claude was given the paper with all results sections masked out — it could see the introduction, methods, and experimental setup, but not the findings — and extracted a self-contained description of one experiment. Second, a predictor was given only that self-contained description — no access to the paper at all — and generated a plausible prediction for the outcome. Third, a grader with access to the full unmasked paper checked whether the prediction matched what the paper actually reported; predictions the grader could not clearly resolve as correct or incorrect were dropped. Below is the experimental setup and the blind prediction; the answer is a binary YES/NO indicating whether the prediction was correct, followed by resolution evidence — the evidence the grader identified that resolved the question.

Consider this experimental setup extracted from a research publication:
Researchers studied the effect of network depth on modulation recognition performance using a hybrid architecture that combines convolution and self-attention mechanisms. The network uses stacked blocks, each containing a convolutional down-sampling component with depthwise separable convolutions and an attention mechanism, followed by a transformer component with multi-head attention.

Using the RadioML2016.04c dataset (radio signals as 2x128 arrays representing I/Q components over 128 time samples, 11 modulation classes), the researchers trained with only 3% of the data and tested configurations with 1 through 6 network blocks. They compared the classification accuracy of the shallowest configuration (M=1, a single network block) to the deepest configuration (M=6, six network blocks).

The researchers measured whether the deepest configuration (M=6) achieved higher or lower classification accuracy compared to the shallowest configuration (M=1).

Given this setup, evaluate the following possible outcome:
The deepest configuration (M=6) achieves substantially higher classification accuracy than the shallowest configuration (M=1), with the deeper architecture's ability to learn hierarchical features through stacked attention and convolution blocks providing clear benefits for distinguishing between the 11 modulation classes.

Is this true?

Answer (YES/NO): NO